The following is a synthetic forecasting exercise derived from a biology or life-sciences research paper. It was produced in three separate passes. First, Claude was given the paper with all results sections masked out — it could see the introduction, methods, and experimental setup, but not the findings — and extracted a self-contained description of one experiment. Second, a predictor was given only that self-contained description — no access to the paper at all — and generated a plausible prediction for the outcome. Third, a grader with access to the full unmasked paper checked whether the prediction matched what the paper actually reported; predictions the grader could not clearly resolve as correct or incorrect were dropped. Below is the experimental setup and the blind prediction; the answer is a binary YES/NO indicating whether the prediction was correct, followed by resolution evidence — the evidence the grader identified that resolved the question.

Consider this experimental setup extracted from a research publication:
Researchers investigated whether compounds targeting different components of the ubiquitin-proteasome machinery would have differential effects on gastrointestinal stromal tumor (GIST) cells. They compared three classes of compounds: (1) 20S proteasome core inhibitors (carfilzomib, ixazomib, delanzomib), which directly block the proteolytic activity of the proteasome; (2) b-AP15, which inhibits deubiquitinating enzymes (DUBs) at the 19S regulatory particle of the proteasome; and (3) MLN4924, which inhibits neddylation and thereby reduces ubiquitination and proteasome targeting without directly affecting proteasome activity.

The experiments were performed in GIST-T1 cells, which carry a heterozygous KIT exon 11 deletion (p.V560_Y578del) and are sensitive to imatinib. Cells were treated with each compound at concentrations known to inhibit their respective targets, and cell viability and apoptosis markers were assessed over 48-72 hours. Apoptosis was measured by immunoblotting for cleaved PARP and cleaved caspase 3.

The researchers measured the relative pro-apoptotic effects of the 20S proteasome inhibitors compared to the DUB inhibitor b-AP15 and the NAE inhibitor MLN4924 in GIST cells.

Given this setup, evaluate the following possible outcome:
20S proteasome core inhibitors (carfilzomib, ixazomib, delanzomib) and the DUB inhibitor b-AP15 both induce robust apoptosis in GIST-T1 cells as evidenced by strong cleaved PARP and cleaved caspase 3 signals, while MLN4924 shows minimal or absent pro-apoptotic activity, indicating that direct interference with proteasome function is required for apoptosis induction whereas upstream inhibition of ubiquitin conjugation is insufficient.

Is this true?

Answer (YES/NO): NO